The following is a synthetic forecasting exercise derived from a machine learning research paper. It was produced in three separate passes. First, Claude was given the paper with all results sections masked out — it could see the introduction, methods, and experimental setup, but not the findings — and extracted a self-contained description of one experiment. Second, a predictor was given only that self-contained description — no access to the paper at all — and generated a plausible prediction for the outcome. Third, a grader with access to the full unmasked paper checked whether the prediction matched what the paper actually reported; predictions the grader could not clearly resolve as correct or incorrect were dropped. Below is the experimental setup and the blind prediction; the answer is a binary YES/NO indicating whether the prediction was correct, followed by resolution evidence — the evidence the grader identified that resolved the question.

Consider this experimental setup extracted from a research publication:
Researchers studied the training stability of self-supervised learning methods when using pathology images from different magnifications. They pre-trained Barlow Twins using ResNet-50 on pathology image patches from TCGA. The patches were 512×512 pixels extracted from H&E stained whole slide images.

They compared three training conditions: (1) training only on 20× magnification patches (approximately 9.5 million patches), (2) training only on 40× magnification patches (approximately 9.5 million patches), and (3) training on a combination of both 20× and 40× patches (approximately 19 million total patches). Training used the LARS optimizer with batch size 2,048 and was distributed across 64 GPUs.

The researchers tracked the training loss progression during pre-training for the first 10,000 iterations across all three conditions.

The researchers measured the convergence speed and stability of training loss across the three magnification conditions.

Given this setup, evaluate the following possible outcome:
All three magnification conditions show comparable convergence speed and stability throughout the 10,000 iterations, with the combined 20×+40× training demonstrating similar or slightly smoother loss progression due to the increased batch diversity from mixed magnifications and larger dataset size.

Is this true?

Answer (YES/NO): NO